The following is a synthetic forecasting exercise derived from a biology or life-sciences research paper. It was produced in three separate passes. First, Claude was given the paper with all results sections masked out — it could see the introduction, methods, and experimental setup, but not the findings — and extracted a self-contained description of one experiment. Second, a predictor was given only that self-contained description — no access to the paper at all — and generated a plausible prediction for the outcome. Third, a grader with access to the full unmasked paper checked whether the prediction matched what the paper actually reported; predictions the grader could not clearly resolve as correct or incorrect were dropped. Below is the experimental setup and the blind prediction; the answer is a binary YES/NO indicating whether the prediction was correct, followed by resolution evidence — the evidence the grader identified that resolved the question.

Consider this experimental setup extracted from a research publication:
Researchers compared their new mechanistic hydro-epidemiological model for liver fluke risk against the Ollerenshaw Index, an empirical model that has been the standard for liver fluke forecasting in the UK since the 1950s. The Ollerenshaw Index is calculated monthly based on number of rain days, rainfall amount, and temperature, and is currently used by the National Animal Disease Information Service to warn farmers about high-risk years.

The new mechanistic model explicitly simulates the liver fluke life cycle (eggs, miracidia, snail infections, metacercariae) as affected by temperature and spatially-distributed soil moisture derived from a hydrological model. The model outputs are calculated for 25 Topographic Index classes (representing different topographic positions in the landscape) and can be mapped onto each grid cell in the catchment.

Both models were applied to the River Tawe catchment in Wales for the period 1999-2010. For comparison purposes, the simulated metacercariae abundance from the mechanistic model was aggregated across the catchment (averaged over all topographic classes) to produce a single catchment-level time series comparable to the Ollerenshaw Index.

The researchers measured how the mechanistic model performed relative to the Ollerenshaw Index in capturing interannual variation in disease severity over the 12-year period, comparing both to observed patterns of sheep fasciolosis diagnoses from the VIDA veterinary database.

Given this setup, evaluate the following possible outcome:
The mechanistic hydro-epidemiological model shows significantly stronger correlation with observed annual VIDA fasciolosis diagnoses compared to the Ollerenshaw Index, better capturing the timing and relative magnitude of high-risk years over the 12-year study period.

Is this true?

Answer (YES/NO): NO